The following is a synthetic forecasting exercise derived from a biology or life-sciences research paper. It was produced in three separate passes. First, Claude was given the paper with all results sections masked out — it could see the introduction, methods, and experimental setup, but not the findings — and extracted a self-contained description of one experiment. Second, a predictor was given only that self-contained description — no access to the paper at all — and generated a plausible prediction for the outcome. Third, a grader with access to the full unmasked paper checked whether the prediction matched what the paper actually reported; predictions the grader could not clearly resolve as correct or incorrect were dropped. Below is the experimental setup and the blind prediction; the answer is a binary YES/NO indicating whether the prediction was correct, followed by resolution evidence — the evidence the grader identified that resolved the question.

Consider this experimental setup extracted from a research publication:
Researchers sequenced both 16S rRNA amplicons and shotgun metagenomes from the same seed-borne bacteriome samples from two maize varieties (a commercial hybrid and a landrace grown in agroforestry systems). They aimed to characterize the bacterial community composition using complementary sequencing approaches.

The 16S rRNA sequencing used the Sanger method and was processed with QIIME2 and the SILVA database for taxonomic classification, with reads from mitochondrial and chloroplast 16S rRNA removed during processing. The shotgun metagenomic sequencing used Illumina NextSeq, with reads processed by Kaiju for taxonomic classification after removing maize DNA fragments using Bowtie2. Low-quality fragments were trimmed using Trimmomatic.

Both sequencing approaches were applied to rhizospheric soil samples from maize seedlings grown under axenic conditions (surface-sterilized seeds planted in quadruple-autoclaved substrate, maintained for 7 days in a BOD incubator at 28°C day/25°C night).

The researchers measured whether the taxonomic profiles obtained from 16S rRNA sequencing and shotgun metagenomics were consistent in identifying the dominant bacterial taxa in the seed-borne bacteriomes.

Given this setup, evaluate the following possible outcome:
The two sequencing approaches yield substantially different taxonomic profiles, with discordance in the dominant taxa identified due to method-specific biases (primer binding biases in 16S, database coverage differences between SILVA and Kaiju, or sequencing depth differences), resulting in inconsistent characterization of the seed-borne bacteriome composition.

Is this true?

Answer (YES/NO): NO